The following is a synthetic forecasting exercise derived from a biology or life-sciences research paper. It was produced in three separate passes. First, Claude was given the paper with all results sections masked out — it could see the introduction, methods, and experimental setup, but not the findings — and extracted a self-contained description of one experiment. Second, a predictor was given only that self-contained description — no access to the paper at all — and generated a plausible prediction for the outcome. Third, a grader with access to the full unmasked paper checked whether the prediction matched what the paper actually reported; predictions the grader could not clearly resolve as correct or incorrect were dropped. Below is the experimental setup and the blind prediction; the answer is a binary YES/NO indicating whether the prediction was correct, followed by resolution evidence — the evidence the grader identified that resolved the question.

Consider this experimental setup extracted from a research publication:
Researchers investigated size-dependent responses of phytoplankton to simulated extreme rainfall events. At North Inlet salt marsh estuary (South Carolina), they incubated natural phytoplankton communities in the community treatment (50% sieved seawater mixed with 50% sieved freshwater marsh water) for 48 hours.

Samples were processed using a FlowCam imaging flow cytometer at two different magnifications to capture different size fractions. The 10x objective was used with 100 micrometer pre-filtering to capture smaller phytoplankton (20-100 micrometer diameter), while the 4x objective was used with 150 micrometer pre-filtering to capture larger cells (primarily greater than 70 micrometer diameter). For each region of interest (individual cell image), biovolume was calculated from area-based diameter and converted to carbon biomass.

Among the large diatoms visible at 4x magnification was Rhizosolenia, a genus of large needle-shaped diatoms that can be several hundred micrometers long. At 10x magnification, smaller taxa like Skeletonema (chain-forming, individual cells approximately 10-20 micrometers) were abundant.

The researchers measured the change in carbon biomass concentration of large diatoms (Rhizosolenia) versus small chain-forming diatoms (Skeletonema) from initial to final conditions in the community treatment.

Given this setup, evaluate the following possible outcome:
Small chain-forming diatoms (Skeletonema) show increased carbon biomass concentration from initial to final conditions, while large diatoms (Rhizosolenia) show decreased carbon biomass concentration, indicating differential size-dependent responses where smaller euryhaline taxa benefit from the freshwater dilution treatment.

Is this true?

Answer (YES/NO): NO